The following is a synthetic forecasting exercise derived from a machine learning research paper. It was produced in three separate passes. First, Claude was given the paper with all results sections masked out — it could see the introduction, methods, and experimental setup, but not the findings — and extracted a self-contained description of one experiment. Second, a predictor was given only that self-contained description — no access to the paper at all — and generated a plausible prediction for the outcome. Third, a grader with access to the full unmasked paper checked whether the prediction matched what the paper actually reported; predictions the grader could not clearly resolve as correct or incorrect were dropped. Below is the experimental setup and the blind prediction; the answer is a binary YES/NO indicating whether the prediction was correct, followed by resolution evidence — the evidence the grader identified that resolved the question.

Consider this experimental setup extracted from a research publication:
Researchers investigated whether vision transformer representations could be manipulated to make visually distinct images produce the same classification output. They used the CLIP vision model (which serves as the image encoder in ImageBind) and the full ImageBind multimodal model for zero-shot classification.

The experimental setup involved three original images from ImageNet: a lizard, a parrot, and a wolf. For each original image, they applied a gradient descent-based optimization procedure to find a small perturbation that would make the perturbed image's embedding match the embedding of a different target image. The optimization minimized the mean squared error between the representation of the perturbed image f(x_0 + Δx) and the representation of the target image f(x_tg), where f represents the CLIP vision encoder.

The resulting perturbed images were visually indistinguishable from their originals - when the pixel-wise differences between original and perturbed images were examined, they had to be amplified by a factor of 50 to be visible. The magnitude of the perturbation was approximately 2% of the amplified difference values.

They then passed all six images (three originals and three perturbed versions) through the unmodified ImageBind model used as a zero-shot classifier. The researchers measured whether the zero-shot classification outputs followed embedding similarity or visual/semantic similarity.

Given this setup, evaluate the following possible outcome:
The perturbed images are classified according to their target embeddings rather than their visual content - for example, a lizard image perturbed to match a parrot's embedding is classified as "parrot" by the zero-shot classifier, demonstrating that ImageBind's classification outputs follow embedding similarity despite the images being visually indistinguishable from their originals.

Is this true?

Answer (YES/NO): YES